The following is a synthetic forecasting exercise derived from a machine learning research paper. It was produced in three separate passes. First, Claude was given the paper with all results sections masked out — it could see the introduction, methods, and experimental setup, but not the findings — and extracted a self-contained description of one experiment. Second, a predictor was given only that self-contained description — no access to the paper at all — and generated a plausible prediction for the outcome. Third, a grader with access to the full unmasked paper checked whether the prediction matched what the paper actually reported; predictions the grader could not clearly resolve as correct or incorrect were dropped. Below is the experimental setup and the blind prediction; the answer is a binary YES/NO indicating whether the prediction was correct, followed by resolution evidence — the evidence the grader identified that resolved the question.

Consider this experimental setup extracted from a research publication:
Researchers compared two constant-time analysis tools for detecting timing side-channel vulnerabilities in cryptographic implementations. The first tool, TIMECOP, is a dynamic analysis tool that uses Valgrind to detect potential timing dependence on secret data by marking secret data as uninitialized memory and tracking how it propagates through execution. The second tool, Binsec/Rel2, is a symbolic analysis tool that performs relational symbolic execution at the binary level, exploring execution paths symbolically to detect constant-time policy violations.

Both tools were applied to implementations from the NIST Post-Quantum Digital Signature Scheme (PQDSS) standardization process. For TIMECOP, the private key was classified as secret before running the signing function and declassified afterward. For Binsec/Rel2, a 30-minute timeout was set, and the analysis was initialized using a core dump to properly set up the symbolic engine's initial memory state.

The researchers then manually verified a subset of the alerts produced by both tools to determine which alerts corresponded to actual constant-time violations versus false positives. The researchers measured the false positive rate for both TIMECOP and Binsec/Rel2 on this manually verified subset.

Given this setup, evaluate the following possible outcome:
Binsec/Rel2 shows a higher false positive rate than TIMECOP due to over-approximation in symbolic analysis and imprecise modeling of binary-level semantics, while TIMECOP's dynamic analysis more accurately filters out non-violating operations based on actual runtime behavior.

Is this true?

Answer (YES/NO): NO